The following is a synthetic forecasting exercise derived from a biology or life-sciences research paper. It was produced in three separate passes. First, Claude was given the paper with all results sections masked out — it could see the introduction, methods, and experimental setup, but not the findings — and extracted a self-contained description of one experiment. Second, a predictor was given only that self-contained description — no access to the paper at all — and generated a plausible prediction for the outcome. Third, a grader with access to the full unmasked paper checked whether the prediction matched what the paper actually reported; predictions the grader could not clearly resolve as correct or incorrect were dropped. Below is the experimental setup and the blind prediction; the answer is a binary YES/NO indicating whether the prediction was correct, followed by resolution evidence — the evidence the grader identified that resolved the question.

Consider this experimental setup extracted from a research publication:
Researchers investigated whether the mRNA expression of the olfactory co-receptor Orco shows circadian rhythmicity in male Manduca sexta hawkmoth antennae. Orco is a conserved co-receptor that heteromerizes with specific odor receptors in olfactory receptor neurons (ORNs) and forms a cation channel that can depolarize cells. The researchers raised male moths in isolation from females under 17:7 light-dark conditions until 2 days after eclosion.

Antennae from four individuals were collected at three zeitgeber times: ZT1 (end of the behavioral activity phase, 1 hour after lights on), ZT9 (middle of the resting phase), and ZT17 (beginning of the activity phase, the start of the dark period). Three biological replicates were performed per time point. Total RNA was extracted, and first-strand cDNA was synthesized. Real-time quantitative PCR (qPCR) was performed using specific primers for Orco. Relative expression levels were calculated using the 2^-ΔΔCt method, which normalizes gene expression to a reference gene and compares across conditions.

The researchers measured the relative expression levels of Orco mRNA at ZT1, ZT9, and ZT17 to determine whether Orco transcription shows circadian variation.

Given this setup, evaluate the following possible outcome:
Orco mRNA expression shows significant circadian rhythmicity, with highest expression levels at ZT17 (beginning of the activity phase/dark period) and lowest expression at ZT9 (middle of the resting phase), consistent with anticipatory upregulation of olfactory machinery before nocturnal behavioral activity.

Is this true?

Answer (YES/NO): NO